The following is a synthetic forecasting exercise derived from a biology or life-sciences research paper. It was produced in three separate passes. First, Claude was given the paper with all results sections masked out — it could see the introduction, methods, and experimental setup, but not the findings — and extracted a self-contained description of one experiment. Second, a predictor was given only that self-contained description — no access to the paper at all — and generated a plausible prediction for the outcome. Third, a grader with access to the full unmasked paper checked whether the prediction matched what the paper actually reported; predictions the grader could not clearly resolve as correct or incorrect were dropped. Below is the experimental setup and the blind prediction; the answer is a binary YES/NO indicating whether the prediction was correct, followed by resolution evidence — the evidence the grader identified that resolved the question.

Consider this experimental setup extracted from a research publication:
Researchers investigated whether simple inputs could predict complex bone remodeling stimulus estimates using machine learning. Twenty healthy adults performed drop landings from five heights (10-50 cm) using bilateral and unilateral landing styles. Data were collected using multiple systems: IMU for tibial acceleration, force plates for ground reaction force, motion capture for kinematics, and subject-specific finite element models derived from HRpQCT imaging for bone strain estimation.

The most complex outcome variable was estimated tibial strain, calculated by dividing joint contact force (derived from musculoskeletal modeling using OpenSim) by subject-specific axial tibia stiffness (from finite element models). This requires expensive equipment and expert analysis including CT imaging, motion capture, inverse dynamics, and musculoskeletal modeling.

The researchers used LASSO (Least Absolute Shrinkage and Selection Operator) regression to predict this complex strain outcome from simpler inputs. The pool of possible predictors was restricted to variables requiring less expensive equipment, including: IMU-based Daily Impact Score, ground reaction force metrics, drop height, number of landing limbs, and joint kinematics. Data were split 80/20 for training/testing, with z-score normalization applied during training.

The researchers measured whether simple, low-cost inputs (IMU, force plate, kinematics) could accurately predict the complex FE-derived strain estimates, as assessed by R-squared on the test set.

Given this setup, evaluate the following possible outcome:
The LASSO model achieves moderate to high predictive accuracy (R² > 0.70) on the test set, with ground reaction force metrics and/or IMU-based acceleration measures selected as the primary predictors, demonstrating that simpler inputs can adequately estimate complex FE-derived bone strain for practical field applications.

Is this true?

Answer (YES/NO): YES